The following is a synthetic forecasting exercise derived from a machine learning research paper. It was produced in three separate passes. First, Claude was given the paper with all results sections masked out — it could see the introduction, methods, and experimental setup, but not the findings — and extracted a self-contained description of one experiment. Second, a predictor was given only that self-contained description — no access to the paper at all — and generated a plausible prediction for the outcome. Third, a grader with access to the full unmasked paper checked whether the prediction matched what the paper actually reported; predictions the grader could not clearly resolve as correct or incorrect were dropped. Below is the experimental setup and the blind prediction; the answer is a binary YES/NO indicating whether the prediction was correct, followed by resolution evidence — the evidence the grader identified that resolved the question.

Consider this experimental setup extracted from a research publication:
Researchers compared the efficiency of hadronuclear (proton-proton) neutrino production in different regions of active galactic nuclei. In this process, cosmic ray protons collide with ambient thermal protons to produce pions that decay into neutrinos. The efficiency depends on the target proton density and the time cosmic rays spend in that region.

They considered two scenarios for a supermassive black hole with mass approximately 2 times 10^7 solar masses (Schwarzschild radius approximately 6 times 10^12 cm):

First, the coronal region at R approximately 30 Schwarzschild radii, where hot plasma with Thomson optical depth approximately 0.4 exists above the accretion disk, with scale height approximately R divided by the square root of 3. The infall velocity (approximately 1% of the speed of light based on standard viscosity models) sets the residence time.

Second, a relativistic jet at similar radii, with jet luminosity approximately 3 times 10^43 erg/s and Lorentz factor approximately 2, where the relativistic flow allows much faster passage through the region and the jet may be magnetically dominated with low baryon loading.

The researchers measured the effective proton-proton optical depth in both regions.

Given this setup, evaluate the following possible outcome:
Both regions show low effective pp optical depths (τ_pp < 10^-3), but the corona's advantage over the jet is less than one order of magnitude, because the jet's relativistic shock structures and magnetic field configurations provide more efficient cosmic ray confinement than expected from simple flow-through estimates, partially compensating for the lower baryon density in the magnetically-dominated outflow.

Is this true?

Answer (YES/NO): NO